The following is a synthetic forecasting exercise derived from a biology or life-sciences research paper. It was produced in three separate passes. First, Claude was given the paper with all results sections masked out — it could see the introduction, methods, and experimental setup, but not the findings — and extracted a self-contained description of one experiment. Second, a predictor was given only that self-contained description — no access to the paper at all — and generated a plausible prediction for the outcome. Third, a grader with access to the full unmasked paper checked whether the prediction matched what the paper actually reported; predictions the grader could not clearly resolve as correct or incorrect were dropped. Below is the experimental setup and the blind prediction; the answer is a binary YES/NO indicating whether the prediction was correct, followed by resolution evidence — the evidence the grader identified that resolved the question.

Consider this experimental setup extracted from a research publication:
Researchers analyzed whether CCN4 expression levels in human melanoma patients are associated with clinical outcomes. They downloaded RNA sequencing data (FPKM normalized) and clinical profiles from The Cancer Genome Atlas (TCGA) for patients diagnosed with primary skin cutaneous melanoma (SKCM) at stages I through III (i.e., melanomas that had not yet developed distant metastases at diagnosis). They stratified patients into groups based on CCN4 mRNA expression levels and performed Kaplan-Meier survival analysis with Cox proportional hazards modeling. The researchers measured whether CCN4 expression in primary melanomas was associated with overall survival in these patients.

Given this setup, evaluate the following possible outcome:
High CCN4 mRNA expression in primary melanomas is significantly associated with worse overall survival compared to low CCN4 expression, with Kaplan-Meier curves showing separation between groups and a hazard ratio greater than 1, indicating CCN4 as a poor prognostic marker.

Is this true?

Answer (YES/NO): NO